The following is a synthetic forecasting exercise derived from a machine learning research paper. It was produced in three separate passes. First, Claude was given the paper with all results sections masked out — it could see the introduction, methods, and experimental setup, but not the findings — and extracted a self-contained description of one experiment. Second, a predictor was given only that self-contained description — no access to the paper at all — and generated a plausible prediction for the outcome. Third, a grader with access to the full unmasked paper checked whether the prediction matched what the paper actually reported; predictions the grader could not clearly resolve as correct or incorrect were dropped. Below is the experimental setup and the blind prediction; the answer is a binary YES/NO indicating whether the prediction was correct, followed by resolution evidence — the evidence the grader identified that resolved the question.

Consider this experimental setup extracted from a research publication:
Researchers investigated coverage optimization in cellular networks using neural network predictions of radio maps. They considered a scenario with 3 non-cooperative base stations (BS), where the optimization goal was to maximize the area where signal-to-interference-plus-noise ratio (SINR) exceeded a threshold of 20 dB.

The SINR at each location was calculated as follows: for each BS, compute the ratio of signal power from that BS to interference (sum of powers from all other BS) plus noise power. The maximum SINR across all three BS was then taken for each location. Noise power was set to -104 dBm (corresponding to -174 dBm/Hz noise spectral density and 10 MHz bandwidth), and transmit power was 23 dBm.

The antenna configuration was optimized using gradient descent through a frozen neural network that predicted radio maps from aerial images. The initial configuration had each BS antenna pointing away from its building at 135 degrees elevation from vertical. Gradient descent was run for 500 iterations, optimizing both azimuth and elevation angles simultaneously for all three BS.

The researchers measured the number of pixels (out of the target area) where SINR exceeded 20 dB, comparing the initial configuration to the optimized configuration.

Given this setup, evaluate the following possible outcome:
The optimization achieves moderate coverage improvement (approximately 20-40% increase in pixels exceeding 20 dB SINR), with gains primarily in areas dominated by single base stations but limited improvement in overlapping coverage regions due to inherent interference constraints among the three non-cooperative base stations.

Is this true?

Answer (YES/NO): NO